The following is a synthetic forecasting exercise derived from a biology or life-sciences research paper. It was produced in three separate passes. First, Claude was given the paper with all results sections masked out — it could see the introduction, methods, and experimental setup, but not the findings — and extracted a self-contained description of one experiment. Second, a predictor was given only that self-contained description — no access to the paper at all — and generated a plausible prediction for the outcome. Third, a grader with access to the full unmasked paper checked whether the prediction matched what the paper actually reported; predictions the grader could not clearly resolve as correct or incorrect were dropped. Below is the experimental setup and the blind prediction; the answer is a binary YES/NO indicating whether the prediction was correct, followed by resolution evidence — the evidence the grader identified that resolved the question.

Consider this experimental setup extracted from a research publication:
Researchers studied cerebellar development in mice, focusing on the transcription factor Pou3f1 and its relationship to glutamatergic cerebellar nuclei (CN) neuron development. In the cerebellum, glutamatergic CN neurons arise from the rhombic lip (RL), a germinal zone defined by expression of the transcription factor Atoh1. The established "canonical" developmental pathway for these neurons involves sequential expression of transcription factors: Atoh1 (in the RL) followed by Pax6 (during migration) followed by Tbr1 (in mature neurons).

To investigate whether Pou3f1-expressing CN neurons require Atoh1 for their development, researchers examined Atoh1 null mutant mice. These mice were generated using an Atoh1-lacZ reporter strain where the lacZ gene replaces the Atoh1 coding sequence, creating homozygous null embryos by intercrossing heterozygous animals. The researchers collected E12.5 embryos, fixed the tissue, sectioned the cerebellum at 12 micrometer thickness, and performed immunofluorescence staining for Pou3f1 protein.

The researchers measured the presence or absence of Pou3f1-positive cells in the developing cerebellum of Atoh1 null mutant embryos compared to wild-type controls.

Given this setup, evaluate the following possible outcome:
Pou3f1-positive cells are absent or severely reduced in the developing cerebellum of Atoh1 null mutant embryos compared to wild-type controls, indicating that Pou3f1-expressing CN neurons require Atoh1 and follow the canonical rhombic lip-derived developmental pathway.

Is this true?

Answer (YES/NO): NO